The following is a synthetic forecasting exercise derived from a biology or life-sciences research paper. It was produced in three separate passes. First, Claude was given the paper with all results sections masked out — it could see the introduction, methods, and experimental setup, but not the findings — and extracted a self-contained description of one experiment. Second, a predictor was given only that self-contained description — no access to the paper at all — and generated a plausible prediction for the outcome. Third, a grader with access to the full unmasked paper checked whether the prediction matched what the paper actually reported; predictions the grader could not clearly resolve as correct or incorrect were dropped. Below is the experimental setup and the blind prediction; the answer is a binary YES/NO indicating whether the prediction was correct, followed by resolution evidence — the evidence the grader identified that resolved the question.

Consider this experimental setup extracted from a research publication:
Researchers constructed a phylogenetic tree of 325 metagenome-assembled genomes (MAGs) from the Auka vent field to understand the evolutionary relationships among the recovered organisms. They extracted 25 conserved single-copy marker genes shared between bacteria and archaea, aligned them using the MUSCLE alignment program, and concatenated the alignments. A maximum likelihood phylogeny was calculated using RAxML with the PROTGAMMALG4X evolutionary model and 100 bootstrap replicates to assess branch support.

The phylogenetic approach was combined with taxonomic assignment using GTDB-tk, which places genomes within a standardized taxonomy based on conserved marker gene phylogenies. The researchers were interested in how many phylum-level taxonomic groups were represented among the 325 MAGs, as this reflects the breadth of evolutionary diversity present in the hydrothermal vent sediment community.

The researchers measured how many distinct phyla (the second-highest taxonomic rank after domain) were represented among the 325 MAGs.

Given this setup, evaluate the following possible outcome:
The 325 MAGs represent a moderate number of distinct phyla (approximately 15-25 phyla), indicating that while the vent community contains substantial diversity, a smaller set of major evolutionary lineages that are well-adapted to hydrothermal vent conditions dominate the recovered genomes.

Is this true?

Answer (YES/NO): NO